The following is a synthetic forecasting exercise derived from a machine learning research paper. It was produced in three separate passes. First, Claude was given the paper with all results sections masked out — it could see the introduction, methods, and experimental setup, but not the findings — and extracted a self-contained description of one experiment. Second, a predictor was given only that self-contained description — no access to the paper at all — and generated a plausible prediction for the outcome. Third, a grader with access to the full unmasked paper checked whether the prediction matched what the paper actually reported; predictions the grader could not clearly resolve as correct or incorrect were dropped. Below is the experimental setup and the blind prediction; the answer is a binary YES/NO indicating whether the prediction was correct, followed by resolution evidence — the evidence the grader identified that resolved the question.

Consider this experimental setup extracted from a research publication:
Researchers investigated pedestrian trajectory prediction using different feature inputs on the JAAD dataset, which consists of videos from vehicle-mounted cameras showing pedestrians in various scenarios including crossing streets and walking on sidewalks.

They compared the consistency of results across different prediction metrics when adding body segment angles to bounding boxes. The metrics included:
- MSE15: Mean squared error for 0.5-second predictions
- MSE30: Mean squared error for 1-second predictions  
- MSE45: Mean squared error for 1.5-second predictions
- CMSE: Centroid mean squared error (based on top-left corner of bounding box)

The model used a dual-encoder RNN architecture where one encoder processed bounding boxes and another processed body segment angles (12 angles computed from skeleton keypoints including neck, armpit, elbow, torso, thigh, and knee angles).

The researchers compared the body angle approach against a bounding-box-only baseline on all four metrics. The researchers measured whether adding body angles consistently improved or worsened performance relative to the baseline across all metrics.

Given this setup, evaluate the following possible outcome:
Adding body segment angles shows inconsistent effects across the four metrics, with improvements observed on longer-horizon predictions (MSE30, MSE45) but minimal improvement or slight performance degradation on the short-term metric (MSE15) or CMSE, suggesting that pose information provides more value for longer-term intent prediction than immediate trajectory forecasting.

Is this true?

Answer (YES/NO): NO